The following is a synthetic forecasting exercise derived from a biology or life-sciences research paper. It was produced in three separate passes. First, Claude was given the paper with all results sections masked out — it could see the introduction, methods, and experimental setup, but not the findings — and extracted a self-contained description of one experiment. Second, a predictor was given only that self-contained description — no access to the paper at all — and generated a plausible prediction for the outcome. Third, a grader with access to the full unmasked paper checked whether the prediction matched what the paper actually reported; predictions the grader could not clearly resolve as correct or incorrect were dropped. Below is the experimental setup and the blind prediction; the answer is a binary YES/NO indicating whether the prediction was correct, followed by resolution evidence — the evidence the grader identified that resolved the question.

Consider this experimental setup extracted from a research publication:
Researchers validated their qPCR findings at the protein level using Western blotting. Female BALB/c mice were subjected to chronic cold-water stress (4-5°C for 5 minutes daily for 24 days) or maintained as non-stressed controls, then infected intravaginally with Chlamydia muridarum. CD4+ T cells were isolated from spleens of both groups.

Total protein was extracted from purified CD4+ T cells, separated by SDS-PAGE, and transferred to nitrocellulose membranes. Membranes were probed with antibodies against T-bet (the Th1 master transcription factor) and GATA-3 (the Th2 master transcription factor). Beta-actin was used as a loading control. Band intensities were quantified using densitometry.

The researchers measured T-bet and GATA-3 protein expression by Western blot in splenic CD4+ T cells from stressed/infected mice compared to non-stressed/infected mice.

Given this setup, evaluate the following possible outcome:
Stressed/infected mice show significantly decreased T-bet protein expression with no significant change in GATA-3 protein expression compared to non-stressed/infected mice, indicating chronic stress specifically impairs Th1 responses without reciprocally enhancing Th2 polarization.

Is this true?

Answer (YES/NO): NO